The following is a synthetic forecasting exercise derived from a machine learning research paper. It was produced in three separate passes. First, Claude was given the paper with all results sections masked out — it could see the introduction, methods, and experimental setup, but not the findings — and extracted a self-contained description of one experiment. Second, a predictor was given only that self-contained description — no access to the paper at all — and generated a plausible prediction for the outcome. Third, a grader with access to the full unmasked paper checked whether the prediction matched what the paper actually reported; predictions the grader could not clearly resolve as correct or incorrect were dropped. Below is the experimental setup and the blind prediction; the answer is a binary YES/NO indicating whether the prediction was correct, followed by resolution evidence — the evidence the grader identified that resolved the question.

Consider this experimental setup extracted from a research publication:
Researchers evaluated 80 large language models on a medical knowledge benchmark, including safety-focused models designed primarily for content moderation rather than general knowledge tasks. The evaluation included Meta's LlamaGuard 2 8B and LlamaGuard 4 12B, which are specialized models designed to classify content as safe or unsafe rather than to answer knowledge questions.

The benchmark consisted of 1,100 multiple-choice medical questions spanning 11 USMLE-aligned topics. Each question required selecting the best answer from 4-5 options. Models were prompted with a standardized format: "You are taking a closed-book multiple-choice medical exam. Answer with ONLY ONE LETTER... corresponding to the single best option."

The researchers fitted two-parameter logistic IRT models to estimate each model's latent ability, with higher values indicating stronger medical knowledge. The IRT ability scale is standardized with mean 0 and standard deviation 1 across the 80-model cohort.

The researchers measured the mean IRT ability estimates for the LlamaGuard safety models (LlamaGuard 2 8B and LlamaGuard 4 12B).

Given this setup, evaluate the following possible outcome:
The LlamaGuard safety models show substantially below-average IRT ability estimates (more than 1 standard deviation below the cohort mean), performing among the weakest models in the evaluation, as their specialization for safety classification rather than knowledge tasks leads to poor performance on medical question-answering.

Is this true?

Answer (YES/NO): NO